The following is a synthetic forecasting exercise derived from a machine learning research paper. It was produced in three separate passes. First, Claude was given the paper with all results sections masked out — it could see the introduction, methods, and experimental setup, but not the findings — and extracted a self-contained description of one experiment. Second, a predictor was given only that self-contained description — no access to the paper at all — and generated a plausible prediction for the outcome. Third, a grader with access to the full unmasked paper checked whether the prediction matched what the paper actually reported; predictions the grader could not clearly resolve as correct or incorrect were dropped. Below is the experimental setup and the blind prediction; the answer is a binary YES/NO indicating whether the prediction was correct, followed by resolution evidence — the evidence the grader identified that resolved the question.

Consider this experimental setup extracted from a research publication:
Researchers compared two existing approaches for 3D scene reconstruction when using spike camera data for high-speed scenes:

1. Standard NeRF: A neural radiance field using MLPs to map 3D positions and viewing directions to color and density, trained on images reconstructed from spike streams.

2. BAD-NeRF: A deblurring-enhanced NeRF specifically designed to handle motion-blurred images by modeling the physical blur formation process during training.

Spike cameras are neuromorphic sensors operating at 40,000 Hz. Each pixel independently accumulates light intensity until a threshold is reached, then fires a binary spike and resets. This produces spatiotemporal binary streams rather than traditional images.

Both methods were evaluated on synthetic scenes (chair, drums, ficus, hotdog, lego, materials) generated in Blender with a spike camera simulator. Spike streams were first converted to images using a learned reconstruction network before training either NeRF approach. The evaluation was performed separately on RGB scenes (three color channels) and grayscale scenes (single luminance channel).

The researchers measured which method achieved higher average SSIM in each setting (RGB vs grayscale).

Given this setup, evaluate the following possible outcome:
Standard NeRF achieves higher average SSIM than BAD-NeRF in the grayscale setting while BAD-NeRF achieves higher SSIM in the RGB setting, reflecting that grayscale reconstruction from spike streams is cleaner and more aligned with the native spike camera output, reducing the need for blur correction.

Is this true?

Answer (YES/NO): NO